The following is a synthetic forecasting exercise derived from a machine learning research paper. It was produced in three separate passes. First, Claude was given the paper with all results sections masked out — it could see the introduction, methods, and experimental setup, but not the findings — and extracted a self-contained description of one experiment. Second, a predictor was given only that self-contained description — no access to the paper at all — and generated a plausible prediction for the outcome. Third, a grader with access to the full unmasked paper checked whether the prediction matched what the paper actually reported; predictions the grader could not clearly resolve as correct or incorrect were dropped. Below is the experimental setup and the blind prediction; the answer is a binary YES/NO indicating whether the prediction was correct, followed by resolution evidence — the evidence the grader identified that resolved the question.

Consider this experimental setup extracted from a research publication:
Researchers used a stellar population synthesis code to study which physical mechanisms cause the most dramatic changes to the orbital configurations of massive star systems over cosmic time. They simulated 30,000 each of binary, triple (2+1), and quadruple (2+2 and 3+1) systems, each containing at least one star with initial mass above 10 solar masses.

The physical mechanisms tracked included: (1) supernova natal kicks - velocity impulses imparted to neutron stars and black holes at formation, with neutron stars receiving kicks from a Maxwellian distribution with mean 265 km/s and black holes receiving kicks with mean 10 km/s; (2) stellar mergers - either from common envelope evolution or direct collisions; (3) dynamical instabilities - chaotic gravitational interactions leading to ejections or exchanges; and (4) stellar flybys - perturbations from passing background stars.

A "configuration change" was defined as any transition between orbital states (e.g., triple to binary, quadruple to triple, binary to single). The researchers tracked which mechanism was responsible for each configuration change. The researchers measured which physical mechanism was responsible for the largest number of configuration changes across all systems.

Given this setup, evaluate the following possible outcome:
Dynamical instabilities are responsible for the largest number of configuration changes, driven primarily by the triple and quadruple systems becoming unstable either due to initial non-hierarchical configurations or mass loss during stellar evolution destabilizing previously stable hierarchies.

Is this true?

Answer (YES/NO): NO